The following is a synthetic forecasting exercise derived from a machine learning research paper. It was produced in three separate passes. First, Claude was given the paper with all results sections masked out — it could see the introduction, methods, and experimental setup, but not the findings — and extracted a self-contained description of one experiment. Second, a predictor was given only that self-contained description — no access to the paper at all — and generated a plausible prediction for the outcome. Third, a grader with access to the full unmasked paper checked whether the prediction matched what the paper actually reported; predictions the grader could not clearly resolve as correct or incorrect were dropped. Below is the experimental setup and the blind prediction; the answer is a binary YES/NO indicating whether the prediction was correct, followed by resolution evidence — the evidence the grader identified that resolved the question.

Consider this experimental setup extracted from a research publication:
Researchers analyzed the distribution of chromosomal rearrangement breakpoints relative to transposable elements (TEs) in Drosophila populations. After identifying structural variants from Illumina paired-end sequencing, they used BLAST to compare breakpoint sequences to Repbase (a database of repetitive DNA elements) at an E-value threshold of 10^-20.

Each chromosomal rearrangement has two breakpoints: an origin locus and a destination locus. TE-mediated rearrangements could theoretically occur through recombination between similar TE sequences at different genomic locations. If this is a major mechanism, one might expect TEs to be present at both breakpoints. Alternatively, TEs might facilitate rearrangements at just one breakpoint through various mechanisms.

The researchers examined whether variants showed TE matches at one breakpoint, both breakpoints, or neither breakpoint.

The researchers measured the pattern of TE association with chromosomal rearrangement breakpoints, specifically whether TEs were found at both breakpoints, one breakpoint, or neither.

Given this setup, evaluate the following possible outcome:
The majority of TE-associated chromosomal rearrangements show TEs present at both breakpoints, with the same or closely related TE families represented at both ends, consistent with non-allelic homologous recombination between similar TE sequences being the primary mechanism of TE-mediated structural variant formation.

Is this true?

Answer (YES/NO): NO